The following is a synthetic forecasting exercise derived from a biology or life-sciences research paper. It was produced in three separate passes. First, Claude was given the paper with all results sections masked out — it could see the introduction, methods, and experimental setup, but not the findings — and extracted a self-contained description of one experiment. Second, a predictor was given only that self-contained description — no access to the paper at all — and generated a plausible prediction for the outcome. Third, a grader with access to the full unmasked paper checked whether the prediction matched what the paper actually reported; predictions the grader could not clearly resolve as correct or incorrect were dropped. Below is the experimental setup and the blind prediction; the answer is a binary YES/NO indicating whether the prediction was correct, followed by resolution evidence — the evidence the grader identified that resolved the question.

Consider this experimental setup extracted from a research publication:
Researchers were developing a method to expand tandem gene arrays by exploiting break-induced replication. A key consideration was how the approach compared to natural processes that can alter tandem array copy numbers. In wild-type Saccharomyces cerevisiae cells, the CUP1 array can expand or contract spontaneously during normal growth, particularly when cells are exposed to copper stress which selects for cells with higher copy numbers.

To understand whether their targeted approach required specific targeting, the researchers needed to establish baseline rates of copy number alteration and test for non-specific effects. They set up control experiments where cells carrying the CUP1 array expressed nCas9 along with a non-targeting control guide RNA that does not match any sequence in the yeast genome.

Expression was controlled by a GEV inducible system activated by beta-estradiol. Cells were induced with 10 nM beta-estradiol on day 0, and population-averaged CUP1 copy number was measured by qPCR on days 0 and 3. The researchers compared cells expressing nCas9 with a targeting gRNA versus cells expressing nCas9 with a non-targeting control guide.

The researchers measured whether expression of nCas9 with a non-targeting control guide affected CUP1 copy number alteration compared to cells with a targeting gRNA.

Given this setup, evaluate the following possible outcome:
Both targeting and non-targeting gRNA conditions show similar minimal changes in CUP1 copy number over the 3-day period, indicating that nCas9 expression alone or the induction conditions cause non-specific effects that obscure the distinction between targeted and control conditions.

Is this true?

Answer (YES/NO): NO